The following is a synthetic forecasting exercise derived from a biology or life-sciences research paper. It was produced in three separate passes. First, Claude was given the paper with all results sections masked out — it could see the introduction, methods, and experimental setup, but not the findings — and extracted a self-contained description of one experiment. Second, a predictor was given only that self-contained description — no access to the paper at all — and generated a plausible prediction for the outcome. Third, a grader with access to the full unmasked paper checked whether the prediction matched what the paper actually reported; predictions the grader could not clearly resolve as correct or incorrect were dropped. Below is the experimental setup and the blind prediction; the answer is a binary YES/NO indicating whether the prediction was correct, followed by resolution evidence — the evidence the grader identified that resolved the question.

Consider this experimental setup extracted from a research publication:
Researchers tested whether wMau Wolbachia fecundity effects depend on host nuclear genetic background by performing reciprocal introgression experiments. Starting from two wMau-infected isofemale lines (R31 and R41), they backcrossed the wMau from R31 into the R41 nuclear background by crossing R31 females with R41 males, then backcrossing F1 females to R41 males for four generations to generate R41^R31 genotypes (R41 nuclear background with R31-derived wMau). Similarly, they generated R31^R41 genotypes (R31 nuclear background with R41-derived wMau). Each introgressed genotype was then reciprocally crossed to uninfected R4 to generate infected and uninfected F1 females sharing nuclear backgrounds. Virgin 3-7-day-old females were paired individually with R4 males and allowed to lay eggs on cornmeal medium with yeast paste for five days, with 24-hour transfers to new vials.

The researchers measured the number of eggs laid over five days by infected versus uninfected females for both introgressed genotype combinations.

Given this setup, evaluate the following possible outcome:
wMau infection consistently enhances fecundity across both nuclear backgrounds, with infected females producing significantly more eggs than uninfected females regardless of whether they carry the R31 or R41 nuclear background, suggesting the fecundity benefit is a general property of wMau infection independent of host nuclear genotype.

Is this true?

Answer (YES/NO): NO